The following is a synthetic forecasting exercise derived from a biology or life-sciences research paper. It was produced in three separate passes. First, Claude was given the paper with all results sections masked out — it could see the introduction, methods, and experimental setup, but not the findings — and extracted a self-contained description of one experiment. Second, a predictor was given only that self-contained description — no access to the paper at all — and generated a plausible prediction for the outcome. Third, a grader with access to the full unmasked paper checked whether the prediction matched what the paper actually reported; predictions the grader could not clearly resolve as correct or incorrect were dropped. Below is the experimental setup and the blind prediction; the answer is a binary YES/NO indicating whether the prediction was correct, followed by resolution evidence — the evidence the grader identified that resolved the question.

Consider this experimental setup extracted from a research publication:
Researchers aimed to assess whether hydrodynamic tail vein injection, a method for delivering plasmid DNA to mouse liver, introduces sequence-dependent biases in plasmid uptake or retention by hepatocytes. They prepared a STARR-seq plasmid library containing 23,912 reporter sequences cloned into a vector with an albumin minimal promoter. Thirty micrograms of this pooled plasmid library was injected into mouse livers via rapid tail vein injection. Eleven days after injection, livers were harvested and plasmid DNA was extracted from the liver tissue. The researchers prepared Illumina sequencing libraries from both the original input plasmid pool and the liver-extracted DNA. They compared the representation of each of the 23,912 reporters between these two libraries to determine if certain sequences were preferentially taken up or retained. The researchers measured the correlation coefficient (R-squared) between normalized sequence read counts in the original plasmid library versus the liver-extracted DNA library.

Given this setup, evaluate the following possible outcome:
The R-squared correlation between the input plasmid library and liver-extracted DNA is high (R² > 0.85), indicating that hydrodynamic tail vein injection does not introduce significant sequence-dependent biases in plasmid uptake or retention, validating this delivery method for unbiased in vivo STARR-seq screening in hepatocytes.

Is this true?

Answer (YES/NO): YES